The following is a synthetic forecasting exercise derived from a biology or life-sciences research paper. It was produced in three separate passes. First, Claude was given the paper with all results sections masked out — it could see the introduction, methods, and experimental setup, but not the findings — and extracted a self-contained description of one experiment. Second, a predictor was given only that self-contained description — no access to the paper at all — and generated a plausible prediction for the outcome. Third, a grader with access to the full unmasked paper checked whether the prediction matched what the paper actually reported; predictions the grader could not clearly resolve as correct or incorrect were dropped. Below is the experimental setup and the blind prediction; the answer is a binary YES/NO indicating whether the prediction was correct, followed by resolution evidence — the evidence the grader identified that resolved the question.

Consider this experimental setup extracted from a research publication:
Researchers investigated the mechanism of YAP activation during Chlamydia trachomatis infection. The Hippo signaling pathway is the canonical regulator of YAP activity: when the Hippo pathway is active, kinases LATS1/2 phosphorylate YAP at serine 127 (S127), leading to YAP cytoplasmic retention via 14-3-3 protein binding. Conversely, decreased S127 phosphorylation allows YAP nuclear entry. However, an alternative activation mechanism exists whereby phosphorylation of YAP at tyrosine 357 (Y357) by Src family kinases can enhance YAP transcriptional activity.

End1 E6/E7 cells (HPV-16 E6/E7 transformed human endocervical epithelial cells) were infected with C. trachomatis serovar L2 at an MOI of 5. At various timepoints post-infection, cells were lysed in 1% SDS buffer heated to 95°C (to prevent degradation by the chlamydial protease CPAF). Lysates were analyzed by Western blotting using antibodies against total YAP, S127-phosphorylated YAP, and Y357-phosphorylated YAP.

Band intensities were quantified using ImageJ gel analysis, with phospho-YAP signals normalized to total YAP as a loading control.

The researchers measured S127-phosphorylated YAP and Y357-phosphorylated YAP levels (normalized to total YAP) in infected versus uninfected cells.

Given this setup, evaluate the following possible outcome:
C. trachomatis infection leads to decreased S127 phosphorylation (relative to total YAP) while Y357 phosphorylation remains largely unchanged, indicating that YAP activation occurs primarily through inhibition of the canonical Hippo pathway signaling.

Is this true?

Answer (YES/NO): NO